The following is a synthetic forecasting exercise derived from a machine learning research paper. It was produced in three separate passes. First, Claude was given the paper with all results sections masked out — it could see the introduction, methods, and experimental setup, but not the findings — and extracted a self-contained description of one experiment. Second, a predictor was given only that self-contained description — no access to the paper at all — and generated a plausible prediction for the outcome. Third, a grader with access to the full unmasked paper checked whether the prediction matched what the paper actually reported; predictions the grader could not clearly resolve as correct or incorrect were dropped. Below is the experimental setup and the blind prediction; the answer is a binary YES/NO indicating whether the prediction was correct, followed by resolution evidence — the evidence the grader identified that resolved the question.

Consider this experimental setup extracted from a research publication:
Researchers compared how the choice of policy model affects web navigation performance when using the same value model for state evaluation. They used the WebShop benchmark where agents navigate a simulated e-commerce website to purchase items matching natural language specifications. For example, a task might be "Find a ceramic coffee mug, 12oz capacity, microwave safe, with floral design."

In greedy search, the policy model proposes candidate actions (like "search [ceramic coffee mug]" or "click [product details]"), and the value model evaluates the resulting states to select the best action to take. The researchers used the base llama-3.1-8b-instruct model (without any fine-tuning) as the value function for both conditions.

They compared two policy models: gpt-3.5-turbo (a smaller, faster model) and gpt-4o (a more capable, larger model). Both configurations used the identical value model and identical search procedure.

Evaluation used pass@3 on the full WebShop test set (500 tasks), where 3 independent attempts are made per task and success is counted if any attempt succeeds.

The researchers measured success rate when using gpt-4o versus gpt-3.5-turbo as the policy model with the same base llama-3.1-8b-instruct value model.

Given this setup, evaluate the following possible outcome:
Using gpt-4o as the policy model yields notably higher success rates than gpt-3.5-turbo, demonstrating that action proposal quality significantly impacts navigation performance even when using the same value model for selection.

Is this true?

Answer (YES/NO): NO